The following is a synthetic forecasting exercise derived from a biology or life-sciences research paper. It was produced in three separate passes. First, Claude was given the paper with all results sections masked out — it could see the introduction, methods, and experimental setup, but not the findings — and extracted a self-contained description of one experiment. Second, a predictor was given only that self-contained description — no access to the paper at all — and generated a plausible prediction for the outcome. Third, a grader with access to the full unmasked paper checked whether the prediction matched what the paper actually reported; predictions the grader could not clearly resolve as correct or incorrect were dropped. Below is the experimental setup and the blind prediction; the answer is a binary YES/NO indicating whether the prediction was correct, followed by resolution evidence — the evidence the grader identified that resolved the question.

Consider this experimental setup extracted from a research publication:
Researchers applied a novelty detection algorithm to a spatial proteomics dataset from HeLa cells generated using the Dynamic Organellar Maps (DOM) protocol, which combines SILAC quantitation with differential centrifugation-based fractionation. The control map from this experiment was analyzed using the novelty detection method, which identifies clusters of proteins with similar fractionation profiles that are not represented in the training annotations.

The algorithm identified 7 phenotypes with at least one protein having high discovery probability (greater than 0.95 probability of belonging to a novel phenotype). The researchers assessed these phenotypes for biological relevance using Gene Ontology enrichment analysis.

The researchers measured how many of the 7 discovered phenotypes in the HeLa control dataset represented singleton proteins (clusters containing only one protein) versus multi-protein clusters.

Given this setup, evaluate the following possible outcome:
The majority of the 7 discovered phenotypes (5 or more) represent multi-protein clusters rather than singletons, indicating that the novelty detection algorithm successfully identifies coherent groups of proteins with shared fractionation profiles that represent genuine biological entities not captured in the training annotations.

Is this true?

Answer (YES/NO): NO